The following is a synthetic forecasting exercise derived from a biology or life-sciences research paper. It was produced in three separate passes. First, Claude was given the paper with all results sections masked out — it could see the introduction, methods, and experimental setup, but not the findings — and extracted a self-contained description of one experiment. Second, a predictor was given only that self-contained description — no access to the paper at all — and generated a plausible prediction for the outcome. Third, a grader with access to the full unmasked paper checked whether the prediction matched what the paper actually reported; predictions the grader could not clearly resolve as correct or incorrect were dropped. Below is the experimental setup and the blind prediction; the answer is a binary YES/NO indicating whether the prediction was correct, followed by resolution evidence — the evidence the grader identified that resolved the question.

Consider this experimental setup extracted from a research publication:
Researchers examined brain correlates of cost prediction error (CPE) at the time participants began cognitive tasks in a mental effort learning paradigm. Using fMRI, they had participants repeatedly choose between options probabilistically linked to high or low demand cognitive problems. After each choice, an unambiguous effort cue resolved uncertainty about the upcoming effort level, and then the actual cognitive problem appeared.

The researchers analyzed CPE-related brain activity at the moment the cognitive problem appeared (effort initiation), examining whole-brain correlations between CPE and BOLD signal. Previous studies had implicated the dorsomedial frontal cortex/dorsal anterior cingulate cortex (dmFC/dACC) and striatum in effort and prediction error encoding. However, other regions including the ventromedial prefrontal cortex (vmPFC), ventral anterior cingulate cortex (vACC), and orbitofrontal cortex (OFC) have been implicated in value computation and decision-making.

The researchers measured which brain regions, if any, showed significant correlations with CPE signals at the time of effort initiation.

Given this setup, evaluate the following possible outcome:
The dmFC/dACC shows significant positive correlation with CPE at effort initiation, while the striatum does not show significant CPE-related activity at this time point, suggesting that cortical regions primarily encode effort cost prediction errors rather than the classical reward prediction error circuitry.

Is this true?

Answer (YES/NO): NO